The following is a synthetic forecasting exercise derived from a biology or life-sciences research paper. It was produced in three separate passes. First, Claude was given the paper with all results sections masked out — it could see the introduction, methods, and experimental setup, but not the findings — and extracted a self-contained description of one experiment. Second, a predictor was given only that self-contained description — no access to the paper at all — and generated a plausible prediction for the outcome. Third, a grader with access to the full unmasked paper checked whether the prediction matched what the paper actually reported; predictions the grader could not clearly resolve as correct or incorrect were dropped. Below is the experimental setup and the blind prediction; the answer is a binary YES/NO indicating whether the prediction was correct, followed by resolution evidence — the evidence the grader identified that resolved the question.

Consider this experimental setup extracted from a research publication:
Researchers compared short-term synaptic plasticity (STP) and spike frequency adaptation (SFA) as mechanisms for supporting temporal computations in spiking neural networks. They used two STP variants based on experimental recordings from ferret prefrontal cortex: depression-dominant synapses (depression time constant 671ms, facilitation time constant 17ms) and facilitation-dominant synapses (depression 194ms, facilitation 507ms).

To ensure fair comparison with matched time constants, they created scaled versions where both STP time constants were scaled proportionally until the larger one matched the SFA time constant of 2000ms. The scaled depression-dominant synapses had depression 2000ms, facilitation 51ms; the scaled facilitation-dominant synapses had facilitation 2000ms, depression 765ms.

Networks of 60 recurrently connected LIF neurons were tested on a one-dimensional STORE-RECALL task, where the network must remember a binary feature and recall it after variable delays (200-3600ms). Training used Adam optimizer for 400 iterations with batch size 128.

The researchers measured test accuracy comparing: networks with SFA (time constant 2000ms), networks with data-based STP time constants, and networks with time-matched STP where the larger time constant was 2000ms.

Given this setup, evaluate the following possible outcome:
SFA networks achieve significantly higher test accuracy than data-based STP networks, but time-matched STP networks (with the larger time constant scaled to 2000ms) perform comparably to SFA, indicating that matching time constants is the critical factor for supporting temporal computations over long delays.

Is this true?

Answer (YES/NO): NO